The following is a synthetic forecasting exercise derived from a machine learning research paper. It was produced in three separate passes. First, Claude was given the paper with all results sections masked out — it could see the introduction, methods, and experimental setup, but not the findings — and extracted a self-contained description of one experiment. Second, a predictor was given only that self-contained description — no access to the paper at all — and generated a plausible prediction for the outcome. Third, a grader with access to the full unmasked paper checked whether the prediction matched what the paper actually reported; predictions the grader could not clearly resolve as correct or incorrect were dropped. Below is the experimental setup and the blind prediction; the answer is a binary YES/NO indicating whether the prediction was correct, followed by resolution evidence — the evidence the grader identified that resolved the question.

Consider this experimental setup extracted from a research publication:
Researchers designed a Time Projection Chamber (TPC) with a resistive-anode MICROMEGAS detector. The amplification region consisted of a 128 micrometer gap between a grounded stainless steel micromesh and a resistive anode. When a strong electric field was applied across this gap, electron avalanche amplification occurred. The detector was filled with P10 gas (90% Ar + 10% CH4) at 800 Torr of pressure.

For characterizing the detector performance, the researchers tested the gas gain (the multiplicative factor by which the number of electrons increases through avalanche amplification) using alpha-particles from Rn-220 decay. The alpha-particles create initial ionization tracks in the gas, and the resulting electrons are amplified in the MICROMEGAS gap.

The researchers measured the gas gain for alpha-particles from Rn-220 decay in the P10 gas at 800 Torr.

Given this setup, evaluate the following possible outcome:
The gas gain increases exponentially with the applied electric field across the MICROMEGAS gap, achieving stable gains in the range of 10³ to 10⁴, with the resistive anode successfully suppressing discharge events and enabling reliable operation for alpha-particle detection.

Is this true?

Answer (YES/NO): NO